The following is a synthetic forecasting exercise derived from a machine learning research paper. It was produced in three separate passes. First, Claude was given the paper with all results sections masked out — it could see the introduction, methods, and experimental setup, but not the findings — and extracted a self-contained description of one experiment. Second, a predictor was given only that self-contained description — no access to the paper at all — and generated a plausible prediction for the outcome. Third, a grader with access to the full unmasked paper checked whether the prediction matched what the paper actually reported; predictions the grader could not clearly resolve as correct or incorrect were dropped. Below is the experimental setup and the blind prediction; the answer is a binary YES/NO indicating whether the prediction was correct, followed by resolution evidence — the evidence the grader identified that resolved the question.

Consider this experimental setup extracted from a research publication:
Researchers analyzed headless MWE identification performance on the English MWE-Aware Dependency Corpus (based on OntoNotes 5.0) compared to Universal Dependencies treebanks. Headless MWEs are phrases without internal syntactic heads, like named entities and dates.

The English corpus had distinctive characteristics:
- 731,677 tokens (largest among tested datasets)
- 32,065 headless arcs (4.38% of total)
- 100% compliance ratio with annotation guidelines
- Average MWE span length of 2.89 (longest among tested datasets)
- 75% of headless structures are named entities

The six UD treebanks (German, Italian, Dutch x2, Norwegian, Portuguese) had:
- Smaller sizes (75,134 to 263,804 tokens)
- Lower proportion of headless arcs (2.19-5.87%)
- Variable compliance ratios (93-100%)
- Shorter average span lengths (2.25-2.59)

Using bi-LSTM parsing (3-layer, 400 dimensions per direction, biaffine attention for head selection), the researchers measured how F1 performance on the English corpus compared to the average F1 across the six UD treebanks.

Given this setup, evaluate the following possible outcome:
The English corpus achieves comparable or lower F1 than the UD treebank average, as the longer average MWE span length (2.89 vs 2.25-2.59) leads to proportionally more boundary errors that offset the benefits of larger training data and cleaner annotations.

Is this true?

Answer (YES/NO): NO